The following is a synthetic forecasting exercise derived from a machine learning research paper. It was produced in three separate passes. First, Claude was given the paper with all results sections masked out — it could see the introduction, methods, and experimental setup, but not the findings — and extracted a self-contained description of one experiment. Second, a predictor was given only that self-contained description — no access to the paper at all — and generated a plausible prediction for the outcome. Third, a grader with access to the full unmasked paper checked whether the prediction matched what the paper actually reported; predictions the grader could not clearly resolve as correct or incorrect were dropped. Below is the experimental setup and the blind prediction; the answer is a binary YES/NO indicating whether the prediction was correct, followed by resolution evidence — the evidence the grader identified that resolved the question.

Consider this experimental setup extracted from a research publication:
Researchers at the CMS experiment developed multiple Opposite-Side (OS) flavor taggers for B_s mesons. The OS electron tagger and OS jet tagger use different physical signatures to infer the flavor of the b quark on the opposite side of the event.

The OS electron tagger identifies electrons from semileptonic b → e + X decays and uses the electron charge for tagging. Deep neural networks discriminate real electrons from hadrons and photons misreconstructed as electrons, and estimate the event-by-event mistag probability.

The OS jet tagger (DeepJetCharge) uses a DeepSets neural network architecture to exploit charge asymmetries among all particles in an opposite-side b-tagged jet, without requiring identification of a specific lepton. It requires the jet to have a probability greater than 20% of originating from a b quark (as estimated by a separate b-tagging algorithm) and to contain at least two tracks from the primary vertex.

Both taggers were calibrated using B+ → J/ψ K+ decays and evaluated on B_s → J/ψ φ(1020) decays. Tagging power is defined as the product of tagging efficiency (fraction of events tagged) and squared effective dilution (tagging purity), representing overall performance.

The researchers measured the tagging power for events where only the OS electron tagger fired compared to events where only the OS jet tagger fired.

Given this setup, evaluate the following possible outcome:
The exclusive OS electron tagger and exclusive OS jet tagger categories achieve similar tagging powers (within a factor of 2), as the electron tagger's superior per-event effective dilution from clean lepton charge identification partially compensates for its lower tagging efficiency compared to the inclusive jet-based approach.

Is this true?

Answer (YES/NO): YES